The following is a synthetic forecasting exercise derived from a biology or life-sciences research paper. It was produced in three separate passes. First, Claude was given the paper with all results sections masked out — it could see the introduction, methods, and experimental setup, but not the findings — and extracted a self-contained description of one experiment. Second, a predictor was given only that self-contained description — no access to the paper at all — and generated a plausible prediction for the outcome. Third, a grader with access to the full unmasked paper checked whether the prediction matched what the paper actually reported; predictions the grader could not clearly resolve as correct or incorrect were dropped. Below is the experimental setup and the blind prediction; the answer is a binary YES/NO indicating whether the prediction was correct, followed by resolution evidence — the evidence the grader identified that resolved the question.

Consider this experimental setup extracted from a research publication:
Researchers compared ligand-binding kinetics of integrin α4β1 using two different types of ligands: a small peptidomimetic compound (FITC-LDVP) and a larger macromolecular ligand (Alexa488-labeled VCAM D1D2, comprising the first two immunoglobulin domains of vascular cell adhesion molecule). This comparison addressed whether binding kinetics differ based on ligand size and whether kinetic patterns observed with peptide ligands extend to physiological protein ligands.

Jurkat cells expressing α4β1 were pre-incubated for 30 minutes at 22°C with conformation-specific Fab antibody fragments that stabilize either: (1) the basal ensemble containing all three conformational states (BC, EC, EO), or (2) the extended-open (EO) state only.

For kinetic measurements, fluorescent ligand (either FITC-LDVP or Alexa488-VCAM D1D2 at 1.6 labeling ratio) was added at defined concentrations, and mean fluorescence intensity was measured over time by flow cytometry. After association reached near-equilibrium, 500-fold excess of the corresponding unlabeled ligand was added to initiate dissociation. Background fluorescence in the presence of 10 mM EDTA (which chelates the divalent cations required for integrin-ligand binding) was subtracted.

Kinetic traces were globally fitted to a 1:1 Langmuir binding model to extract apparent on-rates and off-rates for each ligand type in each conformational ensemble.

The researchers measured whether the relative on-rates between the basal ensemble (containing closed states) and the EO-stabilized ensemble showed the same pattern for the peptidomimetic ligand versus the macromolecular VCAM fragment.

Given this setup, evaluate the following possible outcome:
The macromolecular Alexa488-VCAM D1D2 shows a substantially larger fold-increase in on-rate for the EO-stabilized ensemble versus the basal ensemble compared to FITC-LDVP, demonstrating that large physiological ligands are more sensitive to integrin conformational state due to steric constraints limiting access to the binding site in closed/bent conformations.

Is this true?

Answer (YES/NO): NO